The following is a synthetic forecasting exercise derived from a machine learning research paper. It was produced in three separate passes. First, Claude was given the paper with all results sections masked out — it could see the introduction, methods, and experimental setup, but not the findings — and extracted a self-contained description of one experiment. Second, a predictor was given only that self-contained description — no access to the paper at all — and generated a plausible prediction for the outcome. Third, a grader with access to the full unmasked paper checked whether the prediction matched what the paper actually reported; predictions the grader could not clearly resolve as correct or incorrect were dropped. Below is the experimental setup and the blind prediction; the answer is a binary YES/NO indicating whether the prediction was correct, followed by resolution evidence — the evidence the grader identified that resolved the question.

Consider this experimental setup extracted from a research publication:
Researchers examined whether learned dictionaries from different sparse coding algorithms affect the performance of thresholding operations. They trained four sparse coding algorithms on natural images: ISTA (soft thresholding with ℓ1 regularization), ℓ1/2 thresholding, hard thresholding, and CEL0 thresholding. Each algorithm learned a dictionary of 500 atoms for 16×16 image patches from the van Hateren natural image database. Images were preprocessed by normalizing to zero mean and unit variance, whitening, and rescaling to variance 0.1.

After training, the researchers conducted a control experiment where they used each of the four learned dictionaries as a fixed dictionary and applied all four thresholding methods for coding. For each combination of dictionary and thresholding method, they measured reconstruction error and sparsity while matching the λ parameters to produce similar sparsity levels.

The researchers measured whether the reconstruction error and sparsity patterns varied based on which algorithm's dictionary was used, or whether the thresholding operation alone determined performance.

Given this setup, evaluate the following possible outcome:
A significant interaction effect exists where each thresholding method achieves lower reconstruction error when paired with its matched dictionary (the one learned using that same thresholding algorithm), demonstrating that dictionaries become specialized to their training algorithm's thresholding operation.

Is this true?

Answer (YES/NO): NO